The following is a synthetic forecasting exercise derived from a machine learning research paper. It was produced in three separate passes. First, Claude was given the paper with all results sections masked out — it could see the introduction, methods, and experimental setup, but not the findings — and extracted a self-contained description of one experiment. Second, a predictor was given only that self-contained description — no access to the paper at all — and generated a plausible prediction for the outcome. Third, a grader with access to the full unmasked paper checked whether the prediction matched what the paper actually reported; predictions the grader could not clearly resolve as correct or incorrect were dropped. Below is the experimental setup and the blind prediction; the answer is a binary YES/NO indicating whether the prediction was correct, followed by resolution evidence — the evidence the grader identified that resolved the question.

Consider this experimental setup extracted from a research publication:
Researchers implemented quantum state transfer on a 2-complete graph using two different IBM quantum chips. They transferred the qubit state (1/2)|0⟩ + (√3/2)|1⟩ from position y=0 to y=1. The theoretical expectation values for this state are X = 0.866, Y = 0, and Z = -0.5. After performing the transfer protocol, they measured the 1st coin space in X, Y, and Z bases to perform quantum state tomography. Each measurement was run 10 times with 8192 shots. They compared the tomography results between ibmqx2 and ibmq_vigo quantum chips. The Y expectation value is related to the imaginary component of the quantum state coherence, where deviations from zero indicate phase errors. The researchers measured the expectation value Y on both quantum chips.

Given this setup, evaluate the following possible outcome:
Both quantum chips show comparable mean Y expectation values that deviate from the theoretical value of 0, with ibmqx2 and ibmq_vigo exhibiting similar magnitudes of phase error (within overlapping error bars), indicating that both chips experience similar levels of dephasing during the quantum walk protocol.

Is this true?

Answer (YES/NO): NO